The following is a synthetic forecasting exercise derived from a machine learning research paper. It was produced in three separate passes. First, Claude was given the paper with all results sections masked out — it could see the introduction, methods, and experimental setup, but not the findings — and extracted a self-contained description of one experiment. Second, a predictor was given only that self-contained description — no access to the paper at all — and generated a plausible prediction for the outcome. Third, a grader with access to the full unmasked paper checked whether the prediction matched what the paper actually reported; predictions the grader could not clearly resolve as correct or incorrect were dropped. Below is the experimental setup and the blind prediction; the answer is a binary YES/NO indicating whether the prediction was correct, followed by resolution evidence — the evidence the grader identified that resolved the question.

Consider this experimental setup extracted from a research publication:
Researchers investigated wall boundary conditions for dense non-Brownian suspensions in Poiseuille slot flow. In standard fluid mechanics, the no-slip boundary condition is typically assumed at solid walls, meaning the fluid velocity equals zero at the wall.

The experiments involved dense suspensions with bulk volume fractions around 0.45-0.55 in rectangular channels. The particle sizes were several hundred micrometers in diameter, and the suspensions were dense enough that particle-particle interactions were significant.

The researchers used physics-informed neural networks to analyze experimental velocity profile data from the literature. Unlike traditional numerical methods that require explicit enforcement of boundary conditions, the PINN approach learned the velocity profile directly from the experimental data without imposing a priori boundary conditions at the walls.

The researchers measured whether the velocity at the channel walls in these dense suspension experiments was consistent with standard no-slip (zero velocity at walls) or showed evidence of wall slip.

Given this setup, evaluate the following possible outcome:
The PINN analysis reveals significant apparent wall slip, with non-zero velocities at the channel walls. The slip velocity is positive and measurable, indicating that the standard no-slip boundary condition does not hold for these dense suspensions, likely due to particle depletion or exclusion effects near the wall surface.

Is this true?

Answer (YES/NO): YES